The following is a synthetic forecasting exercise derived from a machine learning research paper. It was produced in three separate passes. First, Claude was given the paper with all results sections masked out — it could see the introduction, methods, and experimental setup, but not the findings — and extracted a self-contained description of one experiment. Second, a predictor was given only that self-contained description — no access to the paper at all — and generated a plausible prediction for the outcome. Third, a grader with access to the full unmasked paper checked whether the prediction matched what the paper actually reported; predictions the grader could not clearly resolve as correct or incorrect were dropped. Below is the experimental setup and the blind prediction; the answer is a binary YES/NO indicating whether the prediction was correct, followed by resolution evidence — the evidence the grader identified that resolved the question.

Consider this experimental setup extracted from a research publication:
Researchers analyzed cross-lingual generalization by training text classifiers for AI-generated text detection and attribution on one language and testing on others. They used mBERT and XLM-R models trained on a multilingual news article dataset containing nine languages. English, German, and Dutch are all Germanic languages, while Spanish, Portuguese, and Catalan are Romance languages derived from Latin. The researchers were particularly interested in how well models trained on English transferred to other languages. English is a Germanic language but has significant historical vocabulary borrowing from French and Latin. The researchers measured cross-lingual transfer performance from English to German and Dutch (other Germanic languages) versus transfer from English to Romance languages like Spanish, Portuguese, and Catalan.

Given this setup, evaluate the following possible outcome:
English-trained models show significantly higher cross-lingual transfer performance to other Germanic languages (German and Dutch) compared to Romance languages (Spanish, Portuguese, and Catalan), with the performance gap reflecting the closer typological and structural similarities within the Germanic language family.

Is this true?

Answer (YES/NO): NO